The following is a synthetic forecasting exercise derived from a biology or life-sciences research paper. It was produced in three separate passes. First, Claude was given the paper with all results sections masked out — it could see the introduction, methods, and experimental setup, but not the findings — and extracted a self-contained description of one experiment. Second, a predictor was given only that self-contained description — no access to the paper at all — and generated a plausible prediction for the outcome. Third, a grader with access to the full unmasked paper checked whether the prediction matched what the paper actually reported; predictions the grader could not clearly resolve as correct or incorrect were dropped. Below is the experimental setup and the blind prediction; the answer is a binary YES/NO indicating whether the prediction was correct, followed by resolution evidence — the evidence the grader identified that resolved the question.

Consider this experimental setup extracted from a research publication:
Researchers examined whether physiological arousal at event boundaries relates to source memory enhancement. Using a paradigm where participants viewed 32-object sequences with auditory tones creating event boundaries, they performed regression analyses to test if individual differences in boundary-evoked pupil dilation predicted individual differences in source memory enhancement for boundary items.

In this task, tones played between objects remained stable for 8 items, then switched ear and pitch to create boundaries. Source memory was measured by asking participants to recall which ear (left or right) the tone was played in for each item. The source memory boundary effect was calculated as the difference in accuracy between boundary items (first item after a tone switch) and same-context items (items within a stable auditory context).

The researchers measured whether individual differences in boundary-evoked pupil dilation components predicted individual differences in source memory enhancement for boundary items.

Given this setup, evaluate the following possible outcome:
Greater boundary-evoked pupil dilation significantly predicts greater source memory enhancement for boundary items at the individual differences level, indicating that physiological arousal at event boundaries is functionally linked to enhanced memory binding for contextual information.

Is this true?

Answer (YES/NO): NO